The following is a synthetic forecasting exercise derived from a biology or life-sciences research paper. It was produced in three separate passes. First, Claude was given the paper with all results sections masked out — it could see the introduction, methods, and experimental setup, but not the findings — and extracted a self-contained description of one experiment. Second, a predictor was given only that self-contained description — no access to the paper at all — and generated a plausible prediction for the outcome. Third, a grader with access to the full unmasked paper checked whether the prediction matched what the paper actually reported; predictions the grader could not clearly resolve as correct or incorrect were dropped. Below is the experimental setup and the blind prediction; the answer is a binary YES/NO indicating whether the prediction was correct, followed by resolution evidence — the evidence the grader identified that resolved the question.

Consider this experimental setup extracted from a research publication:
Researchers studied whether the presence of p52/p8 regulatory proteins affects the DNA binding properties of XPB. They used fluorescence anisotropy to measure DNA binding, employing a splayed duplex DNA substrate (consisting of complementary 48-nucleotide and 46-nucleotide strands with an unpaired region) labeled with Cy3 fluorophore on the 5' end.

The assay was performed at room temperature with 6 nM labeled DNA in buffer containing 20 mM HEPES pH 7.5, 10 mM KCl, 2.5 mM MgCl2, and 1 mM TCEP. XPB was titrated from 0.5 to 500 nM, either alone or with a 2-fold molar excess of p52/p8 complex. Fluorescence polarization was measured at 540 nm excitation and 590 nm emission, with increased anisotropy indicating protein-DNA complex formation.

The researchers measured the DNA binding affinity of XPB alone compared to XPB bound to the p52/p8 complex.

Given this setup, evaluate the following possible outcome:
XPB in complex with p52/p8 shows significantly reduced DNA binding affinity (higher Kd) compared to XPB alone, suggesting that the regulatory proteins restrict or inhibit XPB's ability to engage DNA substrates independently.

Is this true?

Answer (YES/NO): NO